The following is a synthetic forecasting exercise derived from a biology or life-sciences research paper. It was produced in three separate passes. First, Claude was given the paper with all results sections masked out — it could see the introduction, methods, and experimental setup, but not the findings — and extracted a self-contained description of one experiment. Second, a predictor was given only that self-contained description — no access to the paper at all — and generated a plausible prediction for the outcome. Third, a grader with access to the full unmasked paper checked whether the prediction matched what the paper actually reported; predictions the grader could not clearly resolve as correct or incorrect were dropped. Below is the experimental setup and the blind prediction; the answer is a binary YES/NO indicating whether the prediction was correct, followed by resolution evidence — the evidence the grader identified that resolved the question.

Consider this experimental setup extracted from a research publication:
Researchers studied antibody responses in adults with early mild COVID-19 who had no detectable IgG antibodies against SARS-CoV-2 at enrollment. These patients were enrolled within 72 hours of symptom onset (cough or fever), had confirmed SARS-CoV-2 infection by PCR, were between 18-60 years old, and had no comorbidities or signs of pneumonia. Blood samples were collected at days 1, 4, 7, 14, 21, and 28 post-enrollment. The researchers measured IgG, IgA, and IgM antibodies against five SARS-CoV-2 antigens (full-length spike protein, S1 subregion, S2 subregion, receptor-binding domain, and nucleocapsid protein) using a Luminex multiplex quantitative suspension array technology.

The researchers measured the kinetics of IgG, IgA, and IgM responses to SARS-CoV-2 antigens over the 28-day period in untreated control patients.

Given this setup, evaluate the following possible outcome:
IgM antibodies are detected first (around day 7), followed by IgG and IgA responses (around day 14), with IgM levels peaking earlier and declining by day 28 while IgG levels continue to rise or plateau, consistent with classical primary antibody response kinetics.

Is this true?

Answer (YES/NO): NO